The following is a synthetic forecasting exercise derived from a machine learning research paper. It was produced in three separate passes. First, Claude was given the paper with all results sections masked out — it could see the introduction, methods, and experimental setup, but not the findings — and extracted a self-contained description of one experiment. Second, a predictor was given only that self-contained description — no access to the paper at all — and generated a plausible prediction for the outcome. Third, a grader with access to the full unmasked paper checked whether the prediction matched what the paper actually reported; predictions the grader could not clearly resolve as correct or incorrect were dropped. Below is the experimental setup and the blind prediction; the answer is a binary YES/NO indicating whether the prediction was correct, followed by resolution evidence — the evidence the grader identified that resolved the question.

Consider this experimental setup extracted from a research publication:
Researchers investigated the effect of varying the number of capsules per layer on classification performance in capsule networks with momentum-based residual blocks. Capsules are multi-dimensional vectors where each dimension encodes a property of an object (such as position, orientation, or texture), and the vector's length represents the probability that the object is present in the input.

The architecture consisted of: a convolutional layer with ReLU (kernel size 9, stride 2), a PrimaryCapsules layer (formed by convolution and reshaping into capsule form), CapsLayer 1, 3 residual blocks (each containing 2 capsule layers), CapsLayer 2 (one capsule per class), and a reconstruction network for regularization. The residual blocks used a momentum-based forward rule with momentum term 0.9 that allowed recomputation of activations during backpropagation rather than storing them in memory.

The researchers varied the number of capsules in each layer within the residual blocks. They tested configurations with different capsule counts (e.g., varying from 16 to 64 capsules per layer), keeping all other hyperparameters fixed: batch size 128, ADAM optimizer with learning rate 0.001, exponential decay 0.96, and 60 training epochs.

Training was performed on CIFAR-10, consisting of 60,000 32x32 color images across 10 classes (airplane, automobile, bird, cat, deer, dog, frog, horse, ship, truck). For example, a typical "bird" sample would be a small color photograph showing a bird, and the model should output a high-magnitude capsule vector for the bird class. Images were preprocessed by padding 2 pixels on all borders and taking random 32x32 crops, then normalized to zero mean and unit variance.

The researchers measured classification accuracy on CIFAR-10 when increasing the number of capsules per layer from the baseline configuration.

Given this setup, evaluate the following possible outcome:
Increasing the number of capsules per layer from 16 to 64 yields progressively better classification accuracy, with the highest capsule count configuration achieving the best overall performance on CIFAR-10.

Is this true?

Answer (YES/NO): NO